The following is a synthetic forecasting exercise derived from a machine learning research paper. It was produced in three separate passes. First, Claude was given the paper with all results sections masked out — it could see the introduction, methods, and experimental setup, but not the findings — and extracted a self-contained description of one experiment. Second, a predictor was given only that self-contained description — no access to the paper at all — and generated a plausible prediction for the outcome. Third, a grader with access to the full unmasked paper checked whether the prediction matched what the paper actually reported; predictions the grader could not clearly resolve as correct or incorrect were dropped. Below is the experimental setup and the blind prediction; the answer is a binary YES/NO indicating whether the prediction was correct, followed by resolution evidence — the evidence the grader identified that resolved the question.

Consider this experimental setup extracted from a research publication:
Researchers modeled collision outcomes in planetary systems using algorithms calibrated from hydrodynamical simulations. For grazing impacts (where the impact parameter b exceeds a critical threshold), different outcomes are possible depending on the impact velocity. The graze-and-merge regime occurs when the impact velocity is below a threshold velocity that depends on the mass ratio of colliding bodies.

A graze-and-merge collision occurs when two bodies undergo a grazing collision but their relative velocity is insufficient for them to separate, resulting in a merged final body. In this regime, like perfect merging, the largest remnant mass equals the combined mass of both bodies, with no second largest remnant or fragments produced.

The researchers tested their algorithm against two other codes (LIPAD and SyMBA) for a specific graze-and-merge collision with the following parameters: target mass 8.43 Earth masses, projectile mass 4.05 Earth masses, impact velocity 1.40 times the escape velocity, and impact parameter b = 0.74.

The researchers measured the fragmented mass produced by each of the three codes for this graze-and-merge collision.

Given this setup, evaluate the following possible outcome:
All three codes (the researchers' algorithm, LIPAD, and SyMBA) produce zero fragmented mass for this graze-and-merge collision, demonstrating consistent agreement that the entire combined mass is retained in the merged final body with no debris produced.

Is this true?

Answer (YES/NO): NO